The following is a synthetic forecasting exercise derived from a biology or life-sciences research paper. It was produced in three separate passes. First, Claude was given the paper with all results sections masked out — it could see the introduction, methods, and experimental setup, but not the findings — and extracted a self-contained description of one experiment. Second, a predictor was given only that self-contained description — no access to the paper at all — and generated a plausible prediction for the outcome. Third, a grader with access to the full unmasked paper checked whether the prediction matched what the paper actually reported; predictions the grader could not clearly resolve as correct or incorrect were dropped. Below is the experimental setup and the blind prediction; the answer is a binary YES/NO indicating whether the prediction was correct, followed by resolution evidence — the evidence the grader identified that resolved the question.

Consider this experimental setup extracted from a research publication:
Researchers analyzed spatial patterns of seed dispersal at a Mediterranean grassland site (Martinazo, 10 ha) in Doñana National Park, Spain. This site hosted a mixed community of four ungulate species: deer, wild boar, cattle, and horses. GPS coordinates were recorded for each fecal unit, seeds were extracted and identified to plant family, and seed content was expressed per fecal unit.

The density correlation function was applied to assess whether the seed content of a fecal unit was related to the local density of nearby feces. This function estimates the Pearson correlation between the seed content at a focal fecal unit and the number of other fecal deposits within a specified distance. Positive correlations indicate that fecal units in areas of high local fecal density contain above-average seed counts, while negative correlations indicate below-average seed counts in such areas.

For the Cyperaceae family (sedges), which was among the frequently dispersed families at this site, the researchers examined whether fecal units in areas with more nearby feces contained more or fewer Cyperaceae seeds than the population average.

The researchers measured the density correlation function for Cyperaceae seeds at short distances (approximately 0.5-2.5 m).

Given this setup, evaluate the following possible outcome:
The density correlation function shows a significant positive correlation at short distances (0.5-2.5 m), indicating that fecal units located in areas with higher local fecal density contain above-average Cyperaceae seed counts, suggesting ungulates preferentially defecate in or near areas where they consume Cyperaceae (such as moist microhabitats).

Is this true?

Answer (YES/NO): YES